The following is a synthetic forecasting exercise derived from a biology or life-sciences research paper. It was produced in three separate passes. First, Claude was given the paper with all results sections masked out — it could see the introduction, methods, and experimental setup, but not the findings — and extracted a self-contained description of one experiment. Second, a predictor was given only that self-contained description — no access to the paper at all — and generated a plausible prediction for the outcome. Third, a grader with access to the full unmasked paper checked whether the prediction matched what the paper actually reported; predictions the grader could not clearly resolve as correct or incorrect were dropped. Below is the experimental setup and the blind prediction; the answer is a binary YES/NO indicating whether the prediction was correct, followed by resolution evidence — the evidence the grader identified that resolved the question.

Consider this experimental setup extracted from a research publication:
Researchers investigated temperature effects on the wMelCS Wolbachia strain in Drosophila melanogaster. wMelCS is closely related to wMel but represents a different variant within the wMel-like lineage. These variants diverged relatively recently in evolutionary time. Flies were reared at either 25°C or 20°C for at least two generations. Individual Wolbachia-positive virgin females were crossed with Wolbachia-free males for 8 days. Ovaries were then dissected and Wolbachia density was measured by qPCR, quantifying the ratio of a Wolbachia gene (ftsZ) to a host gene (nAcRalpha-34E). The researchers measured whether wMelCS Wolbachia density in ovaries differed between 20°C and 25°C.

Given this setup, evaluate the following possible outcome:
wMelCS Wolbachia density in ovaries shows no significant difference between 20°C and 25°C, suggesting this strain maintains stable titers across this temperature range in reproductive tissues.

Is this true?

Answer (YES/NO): YES